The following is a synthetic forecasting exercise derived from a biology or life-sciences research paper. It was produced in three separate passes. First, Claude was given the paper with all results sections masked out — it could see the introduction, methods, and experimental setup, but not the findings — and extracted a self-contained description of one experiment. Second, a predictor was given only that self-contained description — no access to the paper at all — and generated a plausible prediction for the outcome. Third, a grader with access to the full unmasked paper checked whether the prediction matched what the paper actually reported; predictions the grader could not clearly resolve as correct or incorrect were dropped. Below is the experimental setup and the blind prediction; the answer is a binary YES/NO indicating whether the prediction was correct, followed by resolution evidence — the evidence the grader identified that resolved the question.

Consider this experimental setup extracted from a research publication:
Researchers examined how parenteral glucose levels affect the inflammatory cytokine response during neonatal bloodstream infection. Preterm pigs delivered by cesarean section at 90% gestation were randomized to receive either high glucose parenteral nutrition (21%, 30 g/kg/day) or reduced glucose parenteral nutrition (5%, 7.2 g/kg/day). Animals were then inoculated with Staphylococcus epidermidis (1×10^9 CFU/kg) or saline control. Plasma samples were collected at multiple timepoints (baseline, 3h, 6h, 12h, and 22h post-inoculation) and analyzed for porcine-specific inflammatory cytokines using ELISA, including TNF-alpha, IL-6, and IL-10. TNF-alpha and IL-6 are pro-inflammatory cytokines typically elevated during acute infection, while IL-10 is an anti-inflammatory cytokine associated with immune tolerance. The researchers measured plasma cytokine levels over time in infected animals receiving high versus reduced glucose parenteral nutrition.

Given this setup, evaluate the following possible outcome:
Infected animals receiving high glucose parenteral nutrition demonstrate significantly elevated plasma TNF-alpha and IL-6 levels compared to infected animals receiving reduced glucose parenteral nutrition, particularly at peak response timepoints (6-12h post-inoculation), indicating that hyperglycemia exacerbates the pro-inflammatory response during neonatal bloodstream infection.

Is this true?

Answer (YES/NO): YES